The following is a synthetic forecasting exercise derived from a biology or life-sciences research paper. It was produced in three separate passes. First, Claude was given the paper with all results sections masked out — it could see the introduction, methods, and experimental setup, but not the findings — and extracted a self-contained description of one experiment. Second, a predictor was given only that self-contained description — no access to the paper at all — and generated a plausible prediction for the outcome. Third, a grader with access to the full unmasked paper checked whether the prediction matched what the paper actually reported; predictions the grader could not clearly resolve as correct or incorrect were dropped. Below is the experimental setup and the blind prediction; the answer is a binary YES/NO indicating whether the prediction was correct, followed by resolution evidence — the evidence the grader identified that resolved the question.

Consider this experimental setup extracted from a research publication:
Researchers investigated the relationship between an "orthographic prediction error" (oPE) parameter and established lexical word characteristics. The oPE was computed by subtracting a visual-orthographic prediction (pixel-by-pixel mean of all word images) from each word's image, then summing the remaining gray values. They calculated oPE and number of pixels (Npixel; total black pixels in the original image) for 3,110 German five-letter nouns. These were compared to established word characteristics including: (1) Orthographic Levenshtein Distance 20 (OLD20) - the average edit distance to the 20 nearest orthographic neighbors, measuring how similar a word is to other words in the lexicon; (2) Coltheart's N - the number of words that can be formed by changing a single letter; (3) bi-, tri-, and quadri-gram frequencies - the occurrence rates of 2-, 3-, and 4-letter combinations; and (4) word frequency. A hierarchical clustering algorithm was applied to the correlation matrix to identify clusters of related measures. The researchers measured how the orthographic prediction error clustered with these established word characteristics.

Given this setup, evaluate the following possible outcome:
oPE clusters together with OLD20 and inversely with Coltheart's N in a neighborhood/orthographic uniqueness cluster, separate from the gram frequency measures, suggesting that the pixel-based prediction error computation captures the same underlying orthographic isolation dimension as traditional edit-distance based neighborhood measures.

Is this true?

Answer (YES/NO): NO